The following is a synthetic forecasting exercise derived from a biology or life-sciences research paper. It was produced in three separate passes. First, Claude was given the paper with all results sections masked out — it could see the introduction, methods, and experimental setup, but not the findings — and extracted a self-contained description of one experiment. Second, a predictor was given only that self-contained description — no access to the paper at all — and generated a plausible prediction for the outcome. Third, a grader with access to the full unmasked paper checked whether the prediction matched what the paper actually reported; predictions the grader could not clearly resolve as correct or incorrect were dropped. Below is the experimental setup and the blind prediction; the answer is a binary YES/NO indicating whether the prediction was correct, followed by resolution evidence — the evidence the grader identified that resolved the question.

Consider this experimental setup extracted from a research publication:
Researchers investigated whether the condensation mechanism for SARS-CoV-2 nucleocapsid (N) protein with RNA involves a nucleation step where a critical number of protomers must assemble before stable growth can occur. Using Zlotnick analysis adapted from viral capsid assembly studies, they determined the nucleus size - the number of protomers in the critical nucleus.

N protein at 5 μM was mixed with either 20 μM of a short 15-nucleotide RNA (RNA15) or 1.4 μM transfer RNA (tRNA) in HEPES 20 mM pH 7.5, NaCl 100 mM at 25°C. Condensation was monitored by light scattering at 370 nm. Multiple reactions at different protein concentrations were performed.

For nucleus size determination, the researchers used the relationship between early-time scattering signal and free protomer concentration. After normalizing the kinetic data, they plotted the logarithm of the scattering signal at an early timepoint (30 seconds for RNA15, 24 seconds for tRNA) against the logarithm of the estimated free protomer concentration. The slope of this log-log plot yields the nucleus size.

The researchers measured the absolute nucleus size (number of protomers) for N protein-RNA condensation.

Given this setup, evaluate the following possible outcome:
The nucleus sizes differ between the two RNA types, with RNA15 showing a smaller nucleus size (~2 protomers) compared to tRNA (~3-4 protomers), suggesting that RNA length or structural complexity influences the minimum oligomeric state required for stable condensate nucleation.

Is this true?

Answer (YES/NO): NO